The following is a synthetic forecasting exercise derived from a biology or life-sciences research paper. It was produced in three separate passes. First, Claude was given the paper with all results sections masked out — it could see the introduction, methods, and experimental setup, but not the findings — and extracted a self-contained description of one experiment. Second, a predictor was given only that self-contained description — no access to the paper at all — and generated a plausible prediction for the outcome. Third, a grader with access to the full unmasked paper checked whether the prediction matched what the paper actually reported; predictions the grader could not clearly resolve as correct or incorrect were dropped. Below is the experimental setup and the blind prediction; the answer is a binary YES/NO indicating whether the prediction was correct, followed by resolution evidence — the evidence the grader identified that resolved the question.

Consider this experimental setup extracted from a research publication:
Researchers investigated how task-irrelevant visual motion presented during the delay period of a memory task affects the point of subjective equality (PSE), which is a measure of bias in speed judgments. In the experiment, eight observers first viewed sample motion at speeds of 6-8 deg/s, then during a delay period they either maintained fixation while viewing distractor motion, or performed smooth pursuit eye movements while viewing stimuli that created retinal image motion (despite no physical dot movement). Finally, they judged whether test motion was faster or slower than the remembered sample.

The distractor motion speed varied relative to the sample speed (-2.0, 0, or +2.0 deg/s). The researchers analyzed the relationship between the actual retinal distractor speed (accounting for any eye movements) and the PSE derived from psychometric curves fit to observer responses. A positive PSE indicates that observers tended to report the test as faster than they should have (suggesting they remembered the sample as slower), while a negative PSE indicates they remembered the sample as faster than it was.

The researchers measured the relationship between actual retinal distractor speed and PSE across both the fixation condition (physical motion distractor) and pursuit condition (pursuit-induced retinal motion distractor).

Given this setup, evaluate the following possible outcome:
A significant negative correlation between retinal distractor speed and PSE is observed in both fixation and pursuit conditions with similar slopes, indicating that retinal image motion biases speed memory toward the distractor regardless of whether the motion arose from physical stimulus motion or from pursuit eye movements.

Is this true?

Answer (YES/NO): YES